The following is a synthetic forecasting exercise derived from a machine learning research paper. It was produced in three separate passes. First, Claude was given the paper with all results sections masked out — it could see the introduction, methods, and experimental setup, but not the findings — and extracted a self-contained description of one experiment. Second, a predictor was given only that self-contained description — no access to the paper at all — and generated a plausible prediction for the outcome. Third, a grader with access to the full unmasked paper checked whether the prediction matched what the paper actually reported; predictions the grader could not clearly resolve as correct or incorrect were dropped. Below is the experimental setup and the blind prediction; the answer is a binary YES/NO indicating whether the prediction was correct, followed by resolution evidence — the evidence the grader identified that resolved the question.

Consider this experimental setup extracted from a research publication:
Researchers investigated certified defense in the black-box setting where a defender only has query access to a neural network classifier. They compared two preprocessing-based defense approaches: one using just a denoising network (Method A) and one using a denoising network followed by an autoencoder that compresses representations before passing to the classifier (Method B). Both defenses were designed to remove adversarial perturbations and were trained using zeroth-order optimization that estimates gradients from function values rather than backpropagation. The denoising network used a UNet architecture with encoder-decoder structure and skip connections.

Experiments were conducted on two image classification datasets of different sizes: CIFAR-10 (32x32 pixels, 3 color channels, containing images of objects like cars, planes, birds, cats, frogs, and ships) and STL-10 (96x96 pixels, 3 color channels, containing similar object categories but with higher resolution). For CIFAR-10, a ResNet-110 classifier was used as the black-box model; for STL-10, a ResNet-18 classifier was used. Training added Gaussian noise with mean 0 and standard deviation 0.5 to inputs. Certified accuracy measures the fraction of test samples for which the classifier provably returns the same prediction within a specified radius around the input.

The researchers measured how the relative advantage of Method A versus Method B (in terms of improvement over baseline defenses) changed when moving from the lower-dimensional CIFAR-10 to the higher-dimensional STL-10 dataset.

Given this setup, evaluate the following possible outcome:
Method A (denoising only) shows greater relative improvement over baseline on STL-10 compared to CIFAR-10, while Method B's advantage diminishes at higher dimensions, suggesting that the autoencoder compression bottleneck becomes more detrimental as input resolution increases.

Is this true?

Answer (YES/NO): NO